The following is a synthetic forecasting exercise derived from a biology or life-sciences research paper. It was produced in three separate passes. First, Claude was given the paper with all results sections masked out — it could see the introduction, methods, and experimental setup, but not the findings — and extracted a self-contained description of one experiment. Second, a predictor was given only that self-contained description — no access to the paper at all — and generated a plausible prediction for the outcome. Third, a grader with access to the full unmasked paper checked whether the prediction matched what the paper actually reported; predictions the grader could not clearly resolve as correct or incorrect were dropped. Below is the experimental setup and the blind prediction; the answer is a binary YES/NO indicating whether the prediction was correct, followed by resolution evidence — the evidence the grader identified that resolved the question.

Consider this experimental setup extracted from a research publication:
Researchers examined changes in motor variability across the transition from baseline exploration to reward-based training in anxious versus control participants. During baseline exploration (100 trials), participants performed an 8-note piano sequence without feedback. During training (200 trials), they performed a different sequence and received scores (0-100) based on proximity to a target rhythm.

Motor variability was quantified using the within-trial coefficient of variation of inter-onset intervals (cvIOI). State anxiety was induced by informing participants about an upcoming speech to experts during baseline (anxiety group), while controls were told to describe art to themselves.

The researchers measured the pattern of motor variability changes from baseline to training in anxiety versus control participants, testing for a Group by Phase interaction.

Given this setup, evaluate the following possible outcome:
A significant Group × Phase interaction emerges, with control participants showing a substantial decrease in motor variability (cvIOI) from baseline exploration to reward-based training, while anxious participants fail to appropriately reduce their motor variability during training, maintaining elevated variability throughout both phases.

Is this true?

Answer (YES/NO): NO